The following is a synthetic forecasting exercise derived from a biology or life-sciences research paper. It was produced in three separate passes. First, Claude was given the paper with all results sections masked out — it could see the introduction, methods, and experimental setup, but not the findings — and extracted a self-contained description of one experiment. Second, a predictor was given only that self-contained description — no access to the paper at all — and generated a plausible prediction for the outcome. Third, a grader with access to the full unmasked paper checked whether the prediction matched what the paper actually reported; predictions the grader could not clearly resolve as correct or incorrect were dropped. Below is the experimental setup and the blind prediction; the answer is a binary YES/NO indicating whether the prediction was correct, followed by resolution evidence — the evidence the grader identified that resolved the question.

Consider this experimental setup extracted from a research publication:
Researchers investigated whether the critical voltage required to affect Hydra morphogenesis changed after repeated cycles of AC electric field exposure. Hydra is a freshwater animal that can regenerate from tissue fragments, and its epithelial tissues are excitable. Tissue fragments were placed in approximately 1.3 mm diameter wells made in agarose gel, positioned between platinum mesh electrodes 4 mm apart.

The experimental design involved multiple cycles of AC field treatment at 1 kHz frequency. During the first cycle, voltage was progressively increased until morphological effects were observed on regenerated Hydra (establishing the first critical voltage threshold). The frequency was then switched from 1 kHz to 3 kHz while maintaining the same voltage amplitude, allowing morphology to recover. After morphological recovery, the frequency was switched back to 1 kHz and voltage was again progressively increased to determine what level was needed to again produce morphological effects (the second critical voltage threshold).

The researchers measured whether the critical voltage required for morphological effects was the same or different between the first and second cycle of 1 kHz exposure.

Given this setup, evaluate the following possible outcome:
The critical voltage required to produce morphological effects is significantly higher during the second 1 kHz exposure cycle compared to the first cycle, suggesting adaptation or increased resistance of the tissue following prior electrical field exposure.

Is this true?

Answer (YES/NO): YES